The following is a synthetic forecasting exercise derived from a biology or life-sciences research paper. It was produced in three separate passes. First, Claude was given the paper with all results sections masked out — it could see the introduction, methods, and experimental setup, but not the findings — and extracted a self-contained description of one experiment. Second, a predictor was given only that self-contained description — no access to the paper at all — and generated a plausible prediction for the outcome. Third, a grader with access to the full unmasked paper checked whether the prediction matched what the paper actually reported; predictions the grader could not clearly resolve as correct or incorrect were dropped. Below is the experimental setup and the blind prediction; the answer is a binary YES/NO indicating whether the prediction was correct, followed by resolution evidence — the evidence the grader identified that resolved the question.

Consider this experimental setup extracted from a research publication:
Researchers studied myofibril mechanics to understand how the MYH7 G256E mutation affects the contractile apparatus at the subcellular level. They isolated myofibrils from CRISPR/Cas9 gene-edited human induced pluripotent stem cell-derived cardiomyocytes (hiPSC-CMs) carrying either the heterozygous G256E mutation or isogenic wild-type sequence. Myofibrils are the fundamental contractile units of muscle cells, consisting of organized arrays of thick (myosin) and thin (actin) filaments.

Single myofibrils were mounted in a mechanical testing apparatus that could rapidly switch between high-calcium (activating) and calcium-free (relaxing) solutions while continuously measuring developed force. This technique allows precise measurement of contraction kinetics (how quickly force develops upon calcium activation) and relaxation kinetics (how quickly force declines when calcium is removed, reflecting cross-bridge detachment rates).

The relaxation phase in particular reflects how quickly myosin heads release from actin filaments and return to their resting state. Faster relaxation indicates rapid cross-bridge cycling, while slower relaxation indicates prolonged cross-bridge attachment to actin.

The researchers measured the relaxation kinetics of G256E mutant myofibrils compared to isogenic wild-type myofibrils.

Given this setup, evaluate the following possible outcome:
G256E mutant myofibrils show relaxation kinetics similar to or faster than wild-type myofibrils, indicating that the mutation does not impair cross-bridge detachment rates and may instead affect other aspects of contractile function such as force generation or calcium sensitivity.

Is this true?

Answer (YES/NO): NO